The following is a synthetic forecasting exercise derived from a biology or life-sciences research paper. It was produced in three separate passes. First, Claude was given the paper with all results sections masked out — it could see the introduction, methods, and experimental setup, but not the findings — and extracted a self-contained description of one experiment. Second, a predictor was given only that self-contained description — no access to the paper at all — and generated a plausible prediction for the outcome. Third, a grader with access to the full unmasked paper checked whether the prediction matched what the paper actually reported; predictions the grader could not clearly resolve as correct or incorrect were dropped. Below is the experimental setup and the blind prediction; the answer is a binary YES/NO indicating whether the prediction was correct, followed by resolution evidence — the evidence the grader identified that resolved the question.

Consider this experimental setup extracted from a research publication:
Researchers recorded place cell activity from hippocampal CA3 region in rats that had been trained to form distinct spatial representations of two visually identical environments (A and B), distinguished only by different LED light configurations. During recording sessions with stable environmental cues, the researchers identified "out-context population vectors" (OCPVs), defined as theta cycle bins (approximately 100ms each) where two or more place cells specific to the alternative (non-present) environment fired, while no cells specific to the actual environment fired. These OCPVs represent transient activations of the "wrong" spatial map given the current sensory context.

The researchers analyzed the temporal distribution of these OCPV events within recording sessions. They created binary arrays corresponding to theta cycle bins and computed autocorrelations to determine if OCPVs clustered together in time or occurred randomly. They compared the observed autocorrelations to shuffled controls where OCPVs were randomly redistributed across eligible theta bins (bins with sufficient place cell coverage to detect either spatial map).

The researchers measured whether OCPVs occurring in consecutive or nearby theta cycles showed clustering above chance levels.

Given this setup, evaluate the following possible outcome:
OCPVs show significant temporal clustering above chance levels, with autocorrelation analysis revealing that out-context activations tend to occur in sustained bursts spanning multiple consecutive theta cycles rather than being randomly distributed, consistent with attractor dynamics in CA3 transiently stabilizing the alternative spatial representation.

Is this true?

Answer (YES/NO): NO